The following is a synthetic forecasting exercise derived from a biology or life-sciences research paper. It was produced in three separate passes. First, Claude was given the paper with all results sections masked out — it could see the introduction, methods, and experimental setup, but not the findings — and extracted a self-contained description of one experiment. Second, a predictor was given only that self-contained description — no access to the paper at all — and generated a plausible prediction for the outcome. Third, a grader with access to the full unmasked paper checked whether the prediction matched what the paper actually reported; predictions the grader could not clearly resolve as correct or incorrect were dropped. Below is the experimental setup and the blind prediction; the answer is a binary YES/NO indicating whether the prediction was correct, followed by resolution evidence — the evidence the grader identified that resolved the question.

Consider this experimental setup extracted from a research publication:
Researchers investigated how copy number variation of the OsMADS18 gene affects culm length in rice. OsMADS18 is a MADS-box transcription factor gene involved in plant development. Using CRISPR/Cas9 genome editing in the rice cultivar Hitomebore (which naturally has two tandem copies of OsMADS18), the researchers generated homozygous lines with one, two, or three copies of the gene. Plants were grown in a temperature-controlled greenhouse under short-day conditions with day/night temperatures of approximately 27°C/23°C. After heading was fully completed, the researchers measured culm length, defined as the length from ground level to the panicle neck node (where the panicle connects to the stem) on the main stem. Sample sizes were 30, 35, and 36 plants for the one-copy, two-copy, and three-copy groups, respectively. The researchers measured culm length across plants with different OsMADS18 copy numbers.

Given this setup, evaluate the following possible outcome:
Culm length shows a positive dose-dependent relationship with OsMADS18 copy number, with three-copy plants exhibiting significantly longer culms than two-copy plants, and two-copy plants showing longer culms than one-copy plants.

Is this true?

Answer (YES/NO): YES